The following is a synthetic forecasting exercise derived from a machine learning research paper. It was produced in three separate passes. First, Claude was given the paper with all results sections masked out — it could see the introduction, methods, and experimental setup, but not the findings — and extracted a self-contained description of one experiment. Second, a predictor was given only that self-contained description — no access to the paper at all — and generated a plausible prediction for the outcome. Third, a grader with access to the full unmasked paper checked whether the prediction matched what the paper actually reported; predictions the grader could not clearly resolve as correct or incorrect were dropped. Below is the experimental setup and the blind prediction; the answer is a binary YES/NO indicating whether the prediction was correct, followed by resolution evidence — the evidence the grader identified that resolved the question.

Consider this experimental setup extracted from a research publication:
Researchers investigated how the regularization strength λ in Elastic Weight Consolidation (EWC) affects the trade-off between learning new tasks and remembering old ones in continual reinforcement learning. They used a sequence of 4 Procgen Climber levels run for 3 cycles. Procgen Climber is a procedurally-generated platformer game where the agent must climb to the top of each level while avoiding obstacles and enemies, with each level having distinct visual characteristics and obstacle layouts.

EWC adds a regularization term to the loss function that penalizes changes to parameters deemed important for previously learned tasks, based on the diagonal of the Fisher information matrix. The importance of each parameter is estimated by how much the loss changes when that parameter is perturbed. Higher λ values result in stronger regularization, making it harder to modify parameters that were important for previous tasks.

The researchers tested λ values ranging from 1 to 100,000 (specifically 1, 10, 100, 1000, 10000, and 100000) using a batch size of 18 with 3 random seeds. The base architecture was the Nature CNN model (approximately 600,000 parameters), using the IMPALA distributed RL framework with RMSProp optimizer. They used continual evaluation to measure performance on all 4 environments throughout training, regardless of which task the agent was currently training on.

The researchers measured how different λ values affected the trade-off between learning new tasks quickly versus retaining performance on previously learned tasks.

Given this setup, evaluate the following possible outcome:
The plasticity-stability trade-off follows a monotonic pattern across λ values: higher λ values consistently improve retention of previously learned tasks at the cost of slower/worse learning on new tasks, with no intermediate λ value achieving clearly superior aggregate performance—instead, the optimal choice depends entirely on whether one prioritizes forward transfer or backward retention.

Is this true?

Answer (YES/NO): NO